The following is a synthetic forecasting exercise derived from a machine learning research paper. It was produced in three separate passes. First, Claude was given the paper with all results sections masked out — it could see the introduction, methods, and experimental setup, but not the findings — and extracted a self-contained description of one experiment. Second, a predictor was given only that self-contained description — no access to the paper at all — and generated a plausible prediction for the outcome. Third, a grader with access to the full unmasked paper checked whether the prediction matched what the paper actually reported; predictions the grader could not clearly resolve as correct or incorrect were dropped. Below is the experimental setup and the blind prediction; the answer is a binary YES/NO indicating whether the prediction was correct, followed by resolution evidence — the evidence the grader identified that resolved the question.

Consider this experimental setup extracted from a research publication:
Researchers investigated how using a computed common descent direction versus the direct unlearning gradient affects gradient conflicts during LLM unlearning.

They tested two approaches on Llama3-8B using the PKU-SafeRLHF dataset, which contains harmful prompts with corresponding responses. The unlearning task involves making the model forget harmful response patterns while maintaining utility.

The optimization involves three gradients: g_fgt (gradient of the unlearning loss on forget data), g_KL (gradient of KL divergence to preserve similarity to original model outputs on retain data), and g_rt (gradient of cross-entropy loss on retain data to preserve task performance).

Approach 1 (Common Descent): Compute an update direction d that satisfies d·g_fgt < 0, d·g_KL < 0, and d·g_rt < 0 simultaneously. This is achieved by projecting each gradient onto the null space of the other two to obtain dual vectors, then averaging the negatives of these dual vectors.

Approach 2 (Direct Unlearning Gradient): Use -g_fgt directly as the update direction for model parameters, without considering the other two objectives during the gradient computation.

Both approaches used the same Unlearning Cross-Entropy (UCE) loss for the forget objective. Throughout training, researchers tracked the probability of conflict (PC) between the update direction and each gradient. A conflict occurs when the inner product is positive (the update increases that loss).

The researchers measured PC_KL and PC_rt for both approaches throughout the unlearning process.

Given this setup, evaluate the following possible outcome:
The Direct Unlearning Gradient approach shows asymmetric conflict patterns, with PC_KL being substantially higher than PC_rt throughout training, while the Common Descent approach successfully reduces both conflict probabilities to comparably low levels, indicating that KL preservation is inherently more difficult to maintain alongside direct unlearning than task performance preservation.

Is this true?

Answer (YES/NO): NO